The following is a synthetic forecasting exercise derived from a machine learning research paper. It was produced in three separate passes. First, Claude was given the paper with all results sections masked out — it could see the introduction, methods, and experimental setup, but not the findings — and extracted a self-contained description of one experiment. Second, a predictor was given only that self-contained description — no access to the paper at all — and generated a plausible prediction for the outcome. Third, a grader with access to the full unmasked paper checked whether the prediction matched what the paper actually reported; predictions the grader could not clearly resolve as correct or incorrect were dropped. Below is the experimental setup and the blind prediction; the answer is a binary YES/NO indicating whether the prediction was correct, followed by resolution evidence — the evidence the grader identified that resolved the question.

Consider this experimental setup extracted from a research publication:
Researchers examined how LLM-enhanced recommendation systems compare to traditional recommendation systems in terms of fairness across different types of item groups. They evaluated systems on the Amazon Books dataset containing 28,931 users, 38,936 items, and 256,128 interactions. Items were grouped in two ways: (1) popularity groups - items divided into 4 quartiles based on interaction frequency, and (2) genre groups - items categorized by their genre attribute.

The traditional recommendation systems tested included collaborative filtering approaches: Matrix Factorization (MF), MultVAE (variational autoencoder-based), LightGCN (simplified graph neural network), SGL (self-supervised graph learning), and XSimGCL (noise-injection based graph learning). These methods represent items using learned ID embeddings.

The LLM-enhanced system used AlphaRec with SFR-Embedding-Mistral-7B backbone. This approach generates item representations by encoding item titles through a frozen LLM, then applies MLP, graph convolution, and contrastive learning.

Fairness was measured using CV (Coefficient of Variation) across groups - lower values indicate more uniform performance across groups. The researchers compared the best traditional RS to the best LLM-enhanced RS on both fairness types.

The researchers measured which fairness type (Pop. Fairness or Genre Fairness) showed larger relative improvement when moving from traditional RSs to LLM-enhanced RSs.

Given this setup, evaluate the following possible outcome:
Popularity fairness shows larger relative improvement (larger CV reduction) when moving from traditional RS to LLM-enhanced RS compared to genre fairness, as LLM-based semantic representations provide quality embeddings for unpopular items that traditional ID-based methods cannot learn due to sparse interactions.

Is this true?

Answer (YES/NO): NO